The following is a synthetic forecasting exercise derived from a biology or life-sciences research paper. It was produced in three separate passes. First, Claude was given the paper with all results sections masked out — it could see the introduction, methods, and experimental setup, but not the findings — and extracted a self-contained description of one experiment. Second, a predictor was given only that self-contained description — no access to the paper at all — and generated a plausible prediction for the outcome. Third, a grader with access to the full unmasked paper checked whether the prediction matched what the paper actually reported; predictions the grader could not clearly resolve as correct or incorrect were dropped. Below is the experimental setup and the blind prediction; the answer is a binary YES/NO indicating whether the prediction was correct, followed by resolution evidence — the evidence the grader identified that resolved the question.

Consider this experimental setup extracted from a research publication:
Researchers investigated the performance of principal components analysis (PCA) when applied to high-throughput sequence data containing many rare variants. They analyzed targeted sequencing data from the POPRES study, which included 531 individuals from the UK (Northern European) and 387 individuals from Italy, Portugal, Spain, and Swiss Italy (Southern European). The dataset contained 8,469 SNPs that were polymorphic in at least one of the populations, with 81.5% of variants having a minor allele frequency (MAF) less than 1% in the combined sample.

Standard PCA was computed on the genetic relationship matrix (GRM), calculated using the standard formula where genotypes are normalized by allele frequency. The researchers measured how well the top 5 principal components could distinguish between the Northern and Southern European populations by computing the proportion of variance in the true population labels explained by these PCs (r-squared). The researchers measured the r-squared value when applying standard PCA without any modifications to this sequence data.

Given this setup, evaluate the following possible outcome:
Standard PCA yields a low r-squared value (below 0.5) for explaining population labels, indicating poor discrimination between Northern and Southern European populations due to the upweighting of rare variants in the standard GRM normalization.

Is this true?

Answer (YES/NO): YES